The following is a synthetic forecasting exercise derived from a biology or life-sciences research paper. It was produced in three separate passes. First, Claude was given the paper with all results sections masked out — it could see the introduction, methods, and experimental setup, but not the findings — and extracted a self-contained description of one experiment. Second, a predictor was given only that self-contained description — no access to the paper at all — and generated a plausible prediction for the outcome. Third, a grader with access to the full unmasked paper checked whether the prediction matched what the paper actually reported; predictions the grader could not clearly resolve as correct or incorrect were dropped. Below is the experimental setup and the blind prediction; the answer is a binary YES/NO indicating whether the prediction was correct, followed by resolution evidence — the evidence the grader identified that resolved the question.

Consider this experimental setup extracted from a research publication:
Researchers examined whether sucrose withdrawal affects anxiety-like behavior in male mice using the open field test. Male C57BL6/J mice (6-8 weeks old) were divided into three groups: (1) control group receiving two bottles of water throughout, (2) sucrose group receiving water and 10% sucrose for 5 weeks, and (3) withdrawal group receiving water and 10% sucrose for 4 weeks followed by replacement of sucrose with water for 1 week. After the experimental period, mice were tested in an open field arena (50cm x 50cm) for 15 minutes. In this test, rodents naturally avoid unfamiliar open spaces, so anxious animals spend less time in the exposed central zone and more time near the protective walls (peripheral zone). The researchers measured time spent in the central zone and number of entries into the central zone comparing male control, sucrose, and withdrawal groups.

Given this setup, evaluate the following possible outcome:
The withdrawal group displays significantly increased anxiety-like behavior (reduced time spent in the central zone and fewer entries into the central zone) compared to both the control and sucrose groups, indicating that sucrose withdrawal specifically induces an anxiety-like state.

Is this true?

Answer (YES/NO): NO